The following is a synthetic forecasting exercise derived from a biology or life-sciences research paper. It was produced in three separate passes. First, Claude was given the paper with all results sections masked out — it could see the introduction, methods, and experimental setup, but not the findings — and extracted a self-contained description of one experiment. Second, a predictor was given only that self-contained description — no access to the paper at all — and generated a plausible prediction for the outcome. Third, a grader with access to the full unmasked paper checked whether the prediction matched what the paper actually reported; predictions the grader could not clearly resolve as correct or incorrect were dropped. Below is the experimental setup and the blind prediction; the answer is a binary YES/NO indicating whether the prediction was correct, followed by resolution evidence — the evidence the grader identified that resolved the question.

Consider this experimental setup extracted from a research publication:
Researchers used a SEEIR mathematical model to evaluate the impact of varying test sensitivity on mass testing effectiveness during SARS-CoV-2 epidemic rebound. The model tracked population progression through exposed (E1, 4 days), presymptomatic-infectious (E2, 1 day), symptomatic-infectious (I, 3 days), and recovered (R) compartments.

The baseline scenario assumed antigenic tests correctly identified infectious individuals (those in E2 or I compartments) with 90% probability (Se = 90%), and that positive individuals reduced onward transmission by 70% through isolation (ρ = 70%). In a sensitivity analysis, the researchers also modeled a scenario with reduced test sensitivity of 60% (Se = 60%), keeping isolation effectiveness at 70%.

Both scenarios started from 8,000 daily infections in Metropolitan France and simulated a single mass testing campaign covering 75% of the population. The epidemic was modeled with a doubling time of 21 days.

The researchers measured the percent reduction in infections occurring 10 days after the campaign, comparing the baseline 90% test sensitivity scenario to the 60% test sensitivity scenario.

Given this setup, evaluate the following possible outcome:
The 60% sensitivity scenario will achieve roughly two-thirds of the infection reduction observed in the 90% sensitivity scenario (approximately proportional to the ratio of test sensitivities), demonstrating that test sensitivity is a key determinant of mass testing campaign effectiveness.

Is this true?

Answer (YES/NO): YES